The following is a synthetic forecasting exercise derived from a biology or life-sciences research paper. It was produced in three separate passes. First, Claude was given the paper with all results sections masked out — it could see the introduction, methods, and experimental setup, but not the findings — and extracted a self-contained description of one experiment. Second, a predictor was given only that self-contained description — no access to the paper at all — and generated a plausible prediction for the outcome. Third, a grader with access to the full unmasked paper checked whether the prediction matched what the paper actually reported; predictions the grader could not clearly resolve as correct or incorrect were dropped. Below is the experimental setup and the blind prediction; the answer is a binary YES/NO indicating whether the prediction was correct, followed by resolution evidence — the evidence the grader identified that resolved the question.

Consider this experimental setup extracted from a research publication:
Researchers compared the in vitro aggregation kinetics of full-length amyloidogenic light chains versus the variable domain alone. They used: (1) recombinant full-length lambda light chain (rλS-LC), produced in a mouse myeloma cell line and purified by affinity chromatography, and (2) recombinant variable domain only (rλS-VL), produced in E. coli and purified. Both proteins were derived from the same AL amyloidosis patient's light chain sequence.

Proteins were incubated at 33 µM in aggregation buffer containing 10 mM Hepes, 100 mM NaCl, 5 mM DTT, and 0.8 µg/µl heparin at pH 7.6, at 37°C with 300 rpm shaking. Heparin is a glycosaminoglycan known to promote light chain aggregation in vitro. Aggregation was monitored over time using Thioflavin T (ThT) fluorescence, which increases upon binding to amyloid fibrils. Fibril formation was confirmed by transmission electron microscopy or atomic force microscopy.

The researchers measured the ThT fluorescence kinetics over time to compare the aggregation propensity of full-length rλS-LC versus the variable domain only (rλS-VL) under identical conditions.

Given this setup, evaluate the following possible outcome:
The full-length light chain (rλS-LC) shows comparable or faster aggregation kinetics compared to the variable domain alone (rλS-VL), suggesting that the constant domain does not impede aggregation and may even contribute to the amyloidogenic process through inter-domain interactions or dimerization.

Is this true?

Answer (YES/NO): NO